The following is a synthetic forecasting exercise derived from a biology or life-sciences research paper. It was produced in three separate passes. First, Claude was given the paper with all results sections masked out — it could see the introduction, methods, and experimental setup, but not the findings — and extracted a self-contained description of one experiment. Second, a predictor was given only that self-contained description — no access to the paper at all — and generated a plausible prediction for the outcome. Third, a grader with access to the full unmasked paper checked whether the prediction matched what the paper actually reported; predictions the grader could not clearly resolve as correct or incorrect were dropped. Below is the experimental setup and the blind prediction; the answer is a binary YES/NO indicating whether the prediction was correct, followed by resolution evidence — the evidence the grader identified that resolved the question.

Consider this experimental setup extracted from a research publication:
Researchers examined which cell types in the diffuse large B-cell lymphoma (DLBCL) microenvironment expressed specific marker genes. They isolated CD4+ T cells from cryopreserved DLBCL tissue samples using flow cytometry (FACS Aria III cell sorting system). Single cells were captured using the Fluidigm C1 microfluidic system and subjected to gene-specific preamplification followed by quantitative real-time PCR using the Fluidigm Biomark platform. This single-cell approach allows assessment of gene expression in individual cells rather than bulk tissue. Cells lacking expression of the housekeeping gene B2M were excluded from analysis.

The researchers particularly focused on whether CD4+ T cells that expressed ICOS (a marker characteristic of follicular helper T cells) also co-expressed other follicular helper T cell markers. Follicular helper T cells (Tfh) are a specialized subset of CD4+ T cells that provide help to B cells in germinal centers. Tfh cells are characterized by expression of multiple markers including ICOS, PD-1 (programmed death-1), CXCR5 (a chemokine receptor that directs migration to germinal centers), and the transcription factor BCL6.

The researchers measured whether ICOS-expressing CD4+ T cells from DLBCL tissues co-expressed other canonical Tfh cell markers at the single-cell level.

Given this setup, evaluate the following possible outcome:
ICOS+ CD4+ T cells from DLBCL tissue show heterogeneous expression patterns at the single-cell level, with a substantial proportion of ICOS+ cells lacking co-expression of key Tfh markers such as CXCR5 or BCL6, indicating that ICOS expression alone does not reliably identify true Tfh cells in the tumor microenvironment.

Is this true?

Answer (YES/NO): YES